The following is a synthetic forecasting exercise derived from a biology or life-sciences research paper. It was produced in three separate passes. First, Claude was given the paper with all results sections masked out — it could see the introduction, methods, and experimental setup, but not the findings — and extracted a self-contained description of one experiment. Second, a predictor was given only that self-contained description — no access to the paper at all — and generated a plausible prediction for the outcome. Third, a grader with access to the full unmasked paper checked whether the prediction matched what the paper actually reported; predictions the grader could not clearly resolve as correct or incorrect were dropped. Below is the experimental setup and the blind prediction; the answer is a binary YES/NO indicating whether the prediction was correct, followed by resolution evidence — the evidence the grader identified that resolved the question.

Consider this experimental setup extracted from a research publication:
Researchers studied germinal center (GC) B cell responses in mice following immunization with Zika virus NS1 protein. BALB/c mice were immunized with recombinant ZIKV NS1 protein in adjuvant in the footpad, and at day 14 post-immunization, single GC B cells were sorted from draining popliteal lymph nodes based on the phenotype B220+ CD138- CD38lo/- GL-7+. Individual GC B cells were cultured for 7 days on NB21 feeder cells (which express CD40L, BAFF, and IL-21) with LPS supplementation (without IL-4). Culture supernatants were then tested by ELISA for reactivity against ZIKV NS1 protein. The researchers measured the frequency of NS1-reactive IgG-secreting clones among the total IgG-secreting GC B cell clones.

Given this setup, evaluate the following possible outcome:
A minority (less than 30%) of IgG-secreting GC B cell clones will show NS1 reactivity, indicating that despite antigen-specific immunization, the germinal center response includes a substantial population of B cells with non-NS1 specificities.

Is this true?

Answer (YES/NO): NO